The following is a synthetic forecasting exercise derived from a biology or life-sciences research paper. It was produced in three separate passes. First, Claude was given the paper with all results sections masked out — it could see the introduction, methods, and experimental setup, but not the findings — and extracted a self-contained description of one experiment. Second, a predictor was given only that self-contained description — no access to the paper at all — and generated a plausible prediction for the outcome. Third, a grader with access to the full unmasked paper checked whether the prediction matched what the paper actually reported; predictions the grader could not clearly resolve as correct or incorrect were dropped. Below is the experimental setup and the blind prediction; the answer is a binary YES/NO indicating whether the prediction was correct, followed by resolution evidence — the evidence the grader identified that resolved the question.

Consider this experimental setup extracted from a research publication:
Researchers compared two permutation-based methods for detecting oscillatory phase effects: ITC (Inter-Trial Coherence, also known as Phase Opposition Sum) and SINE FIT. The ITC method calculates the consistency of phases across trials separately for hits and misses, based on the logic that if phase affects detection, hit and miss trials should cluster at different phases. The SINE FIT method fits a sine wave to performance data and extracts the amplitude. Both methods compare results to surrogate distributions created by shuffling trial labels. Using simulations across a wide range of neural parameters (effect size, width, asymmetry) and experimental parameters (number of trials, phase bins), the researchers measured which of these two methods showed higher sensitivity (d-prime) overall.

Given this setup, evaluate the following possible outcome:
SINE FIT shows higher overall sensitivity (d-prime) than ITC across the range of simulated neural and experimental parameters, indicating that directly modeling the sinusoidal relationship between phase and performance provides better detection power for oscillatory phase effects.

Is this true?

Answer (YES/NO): NO